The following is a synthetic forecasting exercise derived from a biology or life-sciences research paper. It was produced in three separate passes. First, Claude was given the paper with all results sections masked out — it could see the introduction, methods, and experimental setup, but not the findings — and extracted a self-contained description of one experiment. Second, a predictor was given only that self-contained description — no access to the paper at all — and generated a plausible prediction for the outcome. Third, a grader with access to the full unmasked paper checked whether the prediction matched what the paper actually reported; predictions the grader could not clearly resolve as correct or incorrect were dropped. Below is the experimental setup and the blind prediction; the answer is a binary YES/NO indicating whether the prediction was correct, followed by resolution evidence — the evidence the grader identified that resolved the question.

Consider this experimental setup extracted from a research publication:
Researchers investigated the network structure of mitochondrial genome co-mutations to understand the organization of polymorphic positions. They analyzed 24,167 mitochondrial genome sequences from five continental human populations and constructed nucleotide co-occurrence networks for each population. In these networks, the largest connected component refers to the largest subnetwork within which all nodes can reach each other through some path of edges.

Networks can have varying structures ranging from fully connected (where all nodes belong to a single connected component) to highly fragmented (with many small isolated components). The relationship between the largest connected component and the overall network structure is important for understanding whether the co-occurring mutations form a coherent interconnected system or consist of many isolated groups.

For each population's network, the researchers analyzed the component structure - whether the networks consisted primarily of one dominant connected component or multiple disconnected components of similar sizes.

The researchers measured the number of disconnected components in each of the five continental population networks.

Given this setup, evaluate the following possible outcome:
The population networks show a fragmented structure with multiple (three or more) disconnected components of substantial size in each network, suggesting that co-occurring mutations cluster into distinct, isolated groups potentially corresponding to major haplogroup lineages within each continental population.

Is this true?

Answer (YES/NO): NO